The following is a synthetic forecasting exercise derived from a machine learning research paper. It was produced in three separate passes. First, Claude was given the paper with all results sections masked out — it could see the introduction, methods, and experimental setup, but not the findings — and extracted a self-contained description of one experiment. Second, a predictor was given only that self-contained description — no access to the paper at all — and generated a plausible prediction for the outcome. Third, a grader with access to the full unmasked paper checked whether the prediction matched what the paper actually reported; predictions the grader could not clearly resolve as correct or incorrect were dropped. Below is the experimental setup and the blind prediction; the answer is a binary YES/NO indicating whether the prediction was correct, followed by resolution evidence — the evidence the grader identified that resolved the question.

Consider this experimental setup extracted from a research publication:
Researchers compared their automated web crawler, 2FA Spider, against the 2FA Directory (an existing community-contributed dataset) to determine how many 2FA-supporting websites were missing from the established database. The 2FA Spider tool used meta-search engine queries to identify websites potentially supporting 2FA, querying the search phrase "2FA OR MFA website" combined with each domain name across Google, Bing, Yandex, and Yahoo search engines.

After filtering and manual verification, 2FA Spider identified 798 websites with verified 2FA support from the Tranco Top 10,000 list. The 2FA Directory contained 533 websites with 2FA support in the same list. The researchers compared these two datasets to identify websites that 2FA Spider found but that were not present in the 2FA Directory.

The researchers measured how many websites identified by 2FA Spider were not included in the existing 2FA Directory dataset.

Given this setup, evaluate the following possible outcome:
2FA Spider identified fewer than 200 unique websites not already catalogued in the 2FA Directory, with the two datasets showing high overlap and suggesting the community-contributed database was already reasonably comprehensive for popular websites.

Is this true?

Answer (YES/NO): NO